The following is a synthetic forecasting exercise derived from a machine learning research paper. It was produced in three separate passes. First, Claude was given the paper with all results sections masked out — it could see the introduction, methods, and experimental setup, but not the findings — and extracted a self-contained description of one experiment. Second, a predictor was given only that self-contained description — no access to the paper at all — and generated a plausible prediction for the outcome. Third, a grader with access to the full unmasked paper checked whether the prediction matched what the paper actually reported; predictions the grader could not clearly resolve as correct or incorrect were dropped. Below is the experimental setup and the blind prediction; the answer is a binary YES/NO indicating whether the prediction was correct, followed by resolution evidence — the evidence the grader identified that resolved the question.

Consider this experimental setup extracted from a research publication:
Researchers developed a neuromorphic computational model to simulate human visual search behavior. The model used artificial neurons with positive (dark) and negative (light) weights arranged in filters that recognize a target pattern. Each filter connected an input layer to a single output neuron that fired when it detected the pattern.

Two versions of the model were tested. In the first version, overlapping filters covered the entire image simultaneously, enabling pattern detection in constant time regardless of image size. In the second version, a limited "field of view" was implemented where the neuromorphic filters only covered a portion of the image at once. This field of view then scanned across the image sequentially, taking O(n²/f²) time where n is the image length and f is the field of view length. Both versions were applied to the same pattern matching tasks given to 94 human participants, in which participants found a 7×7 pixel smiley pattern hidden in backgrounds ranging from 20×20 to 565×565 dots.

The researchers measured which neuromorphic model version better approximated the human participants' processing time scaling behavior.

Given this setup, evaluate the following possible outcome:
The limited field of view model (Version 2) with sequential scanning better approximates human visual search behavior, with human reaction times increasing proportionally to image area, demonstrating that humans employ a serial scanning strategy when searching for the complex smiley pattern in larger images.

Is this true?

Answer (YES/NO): NO